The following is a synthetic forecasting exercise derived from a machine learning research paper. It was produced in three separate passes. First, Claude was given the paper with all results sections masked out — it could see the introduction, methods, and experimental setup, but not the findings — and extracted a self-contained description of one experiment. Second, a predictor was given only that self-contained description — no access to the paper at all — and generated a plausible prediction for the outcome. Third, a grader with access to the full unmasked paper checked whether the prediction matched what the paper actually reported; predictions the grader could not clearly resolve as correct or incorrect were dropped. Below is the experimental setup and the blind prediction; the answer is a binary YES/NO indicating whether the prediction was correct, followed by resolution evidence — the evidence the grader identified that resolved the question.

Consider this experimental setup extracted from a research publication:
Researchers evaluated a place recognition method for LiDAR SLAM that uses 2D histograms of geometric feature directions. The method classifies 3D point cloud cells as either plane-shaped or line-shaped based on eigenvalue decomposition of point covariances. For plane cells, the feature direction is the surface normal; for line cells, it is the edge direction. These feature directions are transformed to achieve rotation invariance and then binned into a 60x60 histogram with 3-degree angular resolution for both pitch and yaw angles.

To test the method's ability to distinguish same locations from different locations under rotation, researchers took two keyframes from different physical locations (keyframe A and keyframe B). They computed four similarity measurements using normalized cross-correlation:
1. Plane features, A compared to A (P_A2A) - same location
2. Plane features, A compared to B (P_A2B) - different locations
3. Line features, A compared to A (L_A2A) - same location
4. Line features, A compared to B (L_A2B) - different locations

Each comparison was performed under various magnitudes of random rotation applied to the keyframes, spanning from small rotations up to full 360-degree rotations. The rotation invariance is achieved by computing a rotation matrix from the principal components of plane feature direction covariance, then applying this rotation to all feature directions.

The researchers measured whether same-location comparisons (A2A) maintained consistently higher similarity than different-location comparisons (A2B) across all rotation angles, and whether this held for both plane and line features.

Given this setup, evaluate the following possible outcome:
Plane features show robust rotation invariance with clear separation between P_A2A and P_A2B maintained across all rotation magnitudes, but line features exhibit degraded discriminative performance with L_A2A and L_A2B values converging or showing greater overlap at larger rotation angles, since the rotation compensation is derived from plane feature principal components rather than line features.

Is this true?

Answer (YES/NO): NO